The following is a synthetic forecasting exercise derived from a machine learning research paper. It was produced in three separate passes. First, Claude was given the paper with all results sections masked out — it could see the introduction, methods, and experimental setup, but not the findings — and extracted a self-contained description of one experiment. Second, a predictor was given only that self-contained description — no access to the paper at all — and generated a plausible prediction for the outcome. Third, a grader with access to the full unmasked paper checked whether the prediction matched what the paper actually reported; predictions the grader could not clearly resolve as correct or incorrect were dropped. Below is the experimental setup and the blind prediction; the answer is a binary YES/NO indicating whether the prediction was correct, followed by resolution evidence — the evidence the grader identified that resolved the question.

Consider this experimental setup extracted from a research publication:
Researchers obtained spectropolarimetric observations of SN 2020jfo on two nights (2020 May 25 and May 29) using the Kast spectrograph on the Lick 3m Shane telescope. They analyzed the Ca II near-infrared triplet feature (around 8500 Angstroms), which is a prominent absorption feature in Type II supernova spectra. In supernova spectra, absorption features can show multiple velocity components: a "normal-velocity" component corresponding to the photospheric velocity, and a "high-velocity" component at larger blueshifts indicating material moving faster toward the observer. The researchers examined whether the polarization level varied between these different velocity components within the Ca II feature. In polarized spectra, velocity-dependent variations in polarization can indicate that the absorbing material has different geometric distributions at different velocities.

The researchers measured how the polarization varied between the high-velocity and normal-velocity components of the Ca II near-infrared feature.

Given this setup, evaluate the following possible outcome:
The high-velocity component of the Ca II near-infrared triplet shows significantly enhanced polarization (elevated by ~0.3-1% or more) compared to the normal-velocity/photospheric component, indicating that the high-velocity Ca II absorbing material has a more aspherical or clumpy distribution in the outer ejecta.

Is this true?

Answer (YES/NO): YES